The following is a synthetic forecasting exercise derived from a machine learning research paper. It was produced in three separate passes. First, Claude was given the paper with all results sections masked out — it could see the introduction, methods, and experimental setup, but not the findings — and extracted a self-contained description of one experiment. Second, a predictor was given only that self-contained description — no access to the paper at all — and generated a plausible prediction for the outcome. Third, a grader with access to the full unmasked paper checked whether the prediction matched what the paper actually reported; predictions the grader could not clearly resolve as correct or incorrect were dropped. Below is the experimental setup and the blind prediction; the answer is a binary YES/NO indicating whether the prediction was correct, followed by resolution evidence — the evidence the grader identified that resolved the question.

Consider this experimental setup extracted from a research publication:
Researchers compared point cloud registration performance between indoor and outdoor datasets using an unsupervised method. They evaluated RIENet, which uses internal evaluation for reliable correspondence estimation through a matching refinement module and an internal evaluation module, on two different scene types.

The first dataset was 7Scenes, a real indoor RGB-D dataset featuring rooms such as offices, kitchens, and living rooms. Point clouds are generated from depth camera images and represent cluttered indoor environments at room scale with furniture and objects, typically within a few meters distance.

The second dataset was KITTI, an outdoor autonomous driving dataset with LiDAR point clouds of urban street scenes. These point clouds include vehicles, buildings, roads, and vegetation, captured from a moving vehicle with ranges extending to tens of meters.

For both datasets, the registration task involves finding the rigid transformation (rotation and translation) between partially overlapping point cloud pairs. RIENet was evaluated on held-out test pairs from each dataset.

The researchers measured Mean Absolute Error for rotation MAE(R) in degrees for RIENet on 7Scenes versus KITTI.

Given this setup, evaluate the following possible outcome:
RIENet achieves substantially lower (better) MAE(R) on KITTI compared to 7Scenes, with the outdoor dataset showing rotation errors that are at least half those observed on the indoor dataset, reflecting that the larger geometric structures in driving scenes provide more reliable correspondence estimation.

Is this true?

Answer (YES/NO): NO